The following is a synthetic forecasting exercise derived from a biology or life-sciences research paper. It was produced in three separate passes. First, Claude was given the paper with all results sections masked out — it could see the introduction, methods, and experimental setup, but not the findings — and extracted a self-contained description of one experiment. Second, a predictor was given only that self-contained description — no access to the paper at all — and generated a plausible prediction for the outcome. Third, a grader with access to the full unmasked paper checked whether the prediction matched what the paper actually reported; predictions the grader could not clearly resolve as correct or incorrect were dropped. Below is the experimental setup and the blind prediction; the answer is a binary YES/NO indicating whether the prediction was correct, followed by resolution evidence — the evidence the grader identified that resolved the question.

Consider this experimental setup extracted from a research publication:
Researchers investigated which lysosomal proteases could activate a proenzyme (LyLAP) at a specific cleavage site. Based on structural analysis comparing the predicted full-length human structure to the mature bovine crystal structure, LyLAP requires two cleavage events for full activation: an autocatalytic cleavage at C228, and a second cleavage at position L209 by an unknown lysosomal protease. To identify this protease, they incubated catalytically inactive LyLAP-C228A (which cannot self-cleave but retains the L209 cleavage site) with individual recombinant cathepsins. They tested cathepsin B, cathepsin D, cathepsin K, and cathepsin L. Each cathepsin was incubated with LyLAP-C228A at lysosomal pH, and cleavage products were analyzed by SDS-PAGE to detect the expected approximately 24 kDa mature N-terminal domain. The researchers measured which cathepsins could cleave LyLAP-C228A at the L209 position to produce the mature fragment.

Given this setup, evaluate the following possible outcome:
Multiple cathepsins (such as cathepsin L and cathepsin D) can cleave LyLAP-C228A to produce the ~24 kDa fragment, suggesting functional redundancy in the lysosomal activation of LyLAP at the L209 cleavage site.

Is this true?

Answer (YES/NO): NO